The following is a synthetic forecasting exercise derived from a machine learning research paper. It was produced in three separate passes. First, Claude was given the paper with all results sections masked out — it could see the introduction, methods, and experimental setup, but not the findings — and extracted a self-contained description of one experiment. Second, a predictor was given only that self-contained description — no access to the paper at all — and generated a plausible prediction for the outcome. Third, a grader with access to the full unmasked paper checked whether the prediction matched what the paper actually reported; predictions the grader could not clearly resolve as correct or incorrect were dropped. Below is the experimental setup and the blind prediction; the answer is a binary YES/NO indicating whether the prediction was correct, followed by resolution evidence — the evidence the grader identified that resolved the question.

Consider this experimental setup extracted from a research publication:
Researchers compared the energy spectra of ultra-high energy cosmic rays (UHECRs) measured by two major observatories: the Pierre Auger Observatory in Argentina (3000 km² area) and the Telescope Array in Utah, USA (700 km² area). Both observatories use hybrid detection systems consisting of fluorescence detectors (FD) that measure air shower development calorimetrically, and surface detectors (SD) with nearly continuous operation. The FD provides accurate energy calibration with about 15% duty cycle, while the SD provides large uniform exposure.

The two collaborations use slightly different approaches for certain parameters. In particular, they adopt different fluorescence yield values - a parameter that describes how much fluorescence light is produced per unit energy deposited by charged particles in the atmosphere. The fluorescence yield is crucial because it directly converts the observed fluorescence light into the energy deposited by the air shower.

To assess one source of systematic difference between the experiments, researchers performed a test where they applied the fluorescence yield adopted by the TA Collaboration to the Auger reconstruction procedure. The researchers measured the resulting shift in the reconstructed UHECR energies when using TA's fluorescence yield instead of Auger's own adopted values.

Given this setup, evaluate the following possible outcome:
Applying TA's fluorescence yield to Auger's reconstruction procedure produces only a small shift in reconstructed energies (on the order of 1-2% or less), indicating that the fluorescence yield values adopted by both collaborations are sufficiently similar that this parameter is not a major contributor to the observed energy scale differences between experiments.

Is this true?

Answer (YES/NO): NO